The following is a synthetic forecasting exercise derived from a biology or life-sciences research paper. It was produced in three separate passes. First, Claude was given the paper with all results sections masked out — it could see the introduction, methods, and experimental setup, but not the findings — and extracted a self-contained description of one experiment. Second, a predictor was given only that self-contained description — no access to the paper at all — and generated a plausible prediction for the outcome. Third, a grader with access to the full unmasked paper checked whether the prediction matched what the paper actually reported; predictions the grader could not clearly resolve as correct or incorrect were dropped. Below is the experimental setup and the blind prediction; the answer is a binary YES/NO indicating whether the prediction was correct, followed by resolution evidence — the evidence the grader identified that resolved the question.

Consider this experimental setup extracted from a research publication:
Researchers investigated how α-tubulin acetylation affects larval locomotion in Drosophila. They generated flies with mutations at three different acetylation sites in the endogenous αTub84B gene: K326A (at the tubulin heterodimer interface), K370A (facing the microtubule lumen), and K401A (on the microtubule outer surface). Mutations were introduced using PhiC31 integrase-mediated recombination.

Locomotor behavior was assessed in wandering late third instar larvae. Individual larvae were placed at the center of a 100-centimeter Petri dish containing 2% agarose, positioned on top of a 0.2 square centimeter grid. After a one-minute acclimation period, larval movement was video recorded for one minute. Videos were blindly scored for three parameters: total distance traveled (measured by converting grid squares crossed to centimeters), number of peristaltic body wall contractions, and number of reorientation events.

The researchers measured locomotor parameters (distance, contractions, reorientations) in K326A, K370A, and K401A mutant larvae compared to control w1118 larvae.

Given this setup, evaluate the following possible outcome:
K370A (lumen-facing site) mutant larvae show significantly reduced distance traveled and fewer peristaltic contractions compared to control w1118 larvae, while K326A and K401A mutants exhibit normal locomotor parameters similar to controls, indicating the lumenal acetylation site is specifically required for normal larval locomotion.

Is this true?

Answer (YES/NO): NO